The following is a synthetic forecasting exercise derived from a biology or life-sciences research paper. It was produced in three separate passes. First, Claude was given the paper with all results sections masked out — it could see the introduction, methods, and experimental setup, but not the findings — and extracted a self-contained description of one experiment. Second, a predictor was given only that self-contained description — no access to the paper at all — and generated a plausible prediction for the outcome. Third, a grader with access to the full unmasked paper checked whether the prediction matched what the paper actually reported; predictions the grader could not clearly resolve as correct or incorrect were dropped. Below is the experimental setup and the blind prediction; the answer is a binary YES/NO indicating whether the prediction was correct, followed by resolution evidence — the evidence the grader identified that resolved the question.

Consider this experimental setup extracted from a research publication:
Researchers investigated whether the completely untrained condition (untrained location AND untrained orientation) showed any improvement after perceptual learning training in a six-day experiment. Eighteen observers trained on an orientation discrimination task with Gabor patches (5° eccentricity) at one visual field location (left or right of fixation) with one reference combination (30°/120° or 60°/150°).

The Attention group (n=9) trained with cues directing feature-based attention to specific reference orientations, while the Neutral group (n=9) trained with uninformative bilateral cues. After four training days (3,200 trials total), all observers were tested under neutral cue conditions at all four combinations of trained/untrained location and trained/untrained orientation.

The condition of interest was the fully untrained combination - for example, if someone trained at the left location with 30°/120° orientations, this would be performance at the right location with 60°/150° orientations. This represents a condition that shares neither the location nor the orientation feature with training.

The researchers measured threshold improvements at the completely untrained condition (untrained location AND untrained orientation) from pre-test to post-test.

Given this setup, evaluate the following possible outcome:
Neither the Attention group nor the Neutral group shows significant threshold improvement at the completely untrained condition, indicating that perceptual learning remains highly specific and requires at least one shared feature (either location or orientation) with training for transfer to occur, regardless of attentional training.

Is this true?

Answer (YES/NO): YES